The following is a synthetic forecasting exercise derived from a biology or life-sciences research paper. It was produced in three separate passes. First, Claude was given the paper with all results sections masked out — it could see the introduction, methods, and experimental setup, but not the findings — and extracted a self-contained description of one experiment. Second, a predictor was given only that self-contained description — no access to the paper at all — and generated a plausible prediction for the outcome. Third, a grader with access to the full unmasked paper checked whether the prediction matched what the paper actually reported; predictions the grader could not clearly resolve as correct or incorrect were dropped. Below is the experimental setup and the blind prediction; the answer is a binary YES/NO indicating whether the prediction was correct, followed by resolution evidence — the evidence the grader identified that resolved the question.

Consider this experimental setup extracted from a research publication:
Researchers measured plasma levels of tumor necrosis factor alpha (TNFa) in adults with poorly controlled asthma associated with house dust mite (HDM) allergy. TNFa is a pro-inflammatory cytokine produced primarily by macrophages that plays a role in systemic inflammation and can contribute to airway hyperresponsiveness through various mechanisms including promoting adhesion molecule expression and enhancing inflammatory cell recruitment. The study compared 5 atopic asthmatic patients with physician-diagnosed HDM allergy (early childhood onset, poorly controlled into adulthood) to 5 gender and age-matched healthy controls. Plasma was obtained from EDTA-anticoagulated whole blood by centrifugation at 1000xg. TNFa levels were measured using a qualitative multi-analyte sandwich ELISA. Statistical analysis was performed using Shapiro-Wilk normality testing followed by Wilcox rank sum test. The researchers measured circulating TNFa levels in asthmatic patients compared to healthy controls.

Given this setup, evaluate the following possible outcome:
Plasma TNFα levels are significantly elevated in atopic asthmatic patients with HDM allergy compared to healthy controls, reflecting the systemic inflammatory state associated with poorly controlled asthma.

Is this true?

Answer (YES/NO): NO